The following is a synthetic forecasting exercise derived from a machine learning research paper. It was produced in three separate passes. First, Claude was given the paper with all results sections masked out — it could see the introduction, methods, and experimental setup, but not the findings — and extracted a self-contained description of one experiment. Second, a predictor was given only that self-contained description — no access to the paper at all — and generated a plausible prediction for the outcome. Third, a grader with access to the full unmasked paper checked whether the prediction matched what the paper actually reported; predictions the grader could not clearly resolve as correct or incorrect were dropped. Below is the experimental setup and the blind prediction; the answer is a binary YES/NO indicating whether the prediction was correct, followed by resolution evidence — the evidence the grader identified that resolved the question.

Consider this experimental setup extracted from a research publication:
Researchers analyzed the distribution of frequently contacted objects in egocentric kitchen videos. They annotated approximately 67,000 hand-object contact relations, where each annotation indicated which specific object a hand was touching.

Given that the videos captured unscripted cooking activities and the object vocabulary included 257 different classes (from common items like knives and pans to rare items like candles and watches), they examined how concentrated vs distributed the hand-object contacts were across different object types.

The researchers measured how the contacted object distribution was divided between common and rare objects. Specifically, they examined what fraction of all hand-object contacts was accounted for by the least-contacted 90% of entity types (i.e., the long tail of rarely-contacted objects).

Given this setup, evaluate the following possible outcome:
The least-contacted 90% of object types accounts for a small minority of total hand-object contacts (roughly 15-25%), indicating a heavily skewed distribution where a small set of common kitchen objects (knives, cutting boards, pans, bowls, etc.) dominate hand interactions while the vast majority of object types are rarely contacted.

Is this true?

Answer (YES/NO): YES